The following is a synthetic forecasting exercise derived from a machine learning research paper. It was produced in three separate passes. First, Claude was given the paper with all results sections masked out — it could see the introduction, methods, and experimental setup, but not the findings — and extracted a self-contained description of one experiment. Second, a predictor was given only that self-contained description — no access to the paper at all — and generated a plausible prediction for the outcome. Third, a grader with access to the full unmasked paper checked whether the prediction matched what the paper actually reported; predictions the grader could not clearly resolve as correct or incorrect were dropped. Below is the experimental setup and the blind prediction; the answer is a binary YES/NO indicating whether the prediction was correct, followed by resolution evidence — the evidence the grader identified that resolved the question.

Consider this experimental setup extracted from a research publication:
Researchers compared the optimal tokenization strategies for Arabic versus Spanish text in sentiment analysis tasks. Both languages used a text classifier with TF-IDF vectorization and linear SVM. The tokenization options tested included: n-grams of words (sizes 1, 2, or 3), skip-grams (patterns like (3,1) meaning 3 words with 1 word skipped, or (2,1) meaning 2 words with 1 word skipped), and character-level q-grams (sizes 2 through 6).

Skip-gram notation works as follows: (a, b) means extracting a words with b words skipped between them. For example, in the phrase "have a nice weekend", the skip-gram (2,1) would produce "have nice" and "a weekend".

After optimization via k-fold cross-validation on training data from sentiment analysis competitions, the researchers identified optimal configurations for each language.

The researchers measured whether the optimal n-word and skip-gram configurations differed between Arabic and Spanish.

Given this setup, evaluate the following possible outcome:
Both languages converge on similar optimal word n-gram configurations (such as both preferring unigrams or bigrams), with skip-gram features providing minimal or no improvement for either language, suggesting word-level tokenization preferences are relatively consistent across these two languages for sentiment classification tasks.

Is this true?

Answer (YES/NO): NO